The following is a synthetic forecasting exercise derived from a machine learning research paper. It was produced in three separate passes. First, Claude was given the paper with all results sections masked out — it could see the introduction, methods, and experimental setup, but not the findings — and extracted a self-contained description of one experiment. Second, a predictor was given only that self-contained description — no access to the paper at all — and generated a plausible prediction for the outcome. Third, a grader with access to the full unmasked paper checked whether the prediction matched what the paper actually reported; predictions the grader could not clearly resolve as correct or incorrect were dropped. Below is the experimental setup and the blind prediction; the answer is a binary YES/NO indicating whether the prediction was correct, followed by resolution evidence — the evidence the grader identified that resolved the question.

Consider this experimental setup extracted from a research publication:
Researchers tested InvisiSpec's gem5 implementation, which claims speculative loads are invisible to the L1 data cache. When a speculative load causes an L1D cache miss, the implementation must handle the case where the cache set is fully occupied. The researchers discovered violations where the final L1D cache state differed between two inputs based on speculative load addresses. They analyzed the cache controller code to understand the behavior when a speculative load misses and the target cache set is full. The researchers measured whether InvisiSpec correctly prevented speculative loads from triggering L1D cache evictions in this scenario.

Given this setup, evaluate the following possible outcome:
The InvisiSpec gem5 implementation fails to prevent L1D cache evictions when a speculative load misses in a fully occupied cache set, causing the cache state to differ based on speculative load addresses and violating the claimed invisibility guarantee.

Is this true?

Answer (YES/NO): YES